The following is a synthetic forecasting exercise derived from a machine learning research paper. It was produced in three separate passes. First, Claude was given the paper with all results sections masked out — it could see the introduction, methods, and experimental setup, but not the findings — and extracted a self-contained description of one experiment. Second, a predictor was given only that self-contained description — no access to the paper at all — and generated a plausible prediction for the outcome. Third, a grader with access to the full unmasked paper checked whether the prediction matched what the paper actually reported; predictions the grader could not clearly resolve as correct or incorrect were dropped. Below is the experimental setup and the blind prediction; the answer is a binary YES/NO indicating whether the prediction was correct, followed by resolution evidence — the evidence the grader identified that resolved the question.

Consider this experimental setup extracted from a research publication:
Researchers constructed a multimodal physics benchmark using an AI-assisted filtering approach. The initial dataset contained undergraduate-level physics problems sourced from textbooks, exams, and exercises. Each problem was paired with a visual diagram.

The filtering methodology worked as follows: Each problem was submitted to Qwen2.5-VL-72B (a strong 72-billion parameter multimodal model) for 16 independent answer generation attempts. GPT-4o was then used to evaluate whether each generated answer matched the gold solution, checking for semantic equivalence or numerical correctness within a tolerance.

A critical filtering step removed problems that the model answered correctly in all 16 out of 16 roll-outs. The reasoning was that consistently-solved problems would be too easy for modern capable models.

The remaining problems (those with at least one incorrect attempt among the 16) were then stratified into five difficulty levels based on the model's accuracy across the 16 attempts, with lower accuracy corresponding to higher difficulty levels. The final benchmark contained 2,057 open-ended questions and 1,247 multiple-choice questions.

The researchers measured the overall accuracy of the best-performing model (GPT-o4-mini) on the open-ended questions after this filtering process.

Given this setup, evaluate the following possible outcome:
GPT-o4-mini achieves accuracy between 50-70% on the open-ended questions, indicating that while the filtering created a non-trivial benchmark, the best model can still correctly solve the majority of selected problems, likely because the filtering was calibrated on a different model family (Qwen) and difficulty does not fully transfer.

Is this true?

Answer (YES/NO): NO